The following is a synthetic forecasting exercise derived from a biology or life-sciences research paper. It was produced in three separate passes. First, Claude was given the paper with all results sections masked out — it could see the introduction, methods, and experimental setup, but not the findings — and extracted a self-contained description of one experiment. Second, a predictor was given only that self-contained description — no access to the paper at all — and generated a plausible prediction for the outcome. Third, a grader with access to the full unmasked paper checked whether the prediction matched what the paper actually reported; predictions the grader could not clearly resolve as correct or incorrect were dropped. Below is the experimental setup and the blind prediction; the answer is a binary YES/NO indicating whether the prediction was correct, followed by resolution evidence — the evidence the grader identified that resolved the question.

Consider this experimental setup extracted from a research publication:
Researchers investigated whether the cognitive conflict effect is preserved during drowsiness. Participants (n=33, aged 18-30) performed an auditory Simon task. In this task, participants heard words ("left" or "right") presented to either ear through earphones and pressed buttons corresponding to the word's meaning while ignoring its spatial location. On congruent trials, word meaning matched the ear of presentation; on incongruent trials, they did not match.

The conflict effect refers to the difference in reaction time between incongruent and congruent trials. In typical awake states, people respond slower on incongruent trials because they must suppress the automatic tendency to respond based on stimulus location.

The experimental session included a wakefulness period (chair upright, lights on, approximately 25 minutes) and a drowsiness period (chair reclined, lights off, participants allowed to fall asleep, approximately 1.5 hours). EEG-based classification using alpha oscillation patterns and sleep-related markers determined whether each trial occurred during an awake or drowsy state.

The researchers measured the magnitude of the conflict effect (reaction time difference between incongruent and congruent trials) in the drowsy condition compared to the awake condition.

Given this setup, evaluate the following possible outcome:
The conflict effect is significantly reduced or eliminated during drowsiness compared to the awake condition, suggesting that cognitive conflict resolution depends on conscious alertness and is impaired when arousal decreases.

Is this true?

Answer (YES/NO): NO